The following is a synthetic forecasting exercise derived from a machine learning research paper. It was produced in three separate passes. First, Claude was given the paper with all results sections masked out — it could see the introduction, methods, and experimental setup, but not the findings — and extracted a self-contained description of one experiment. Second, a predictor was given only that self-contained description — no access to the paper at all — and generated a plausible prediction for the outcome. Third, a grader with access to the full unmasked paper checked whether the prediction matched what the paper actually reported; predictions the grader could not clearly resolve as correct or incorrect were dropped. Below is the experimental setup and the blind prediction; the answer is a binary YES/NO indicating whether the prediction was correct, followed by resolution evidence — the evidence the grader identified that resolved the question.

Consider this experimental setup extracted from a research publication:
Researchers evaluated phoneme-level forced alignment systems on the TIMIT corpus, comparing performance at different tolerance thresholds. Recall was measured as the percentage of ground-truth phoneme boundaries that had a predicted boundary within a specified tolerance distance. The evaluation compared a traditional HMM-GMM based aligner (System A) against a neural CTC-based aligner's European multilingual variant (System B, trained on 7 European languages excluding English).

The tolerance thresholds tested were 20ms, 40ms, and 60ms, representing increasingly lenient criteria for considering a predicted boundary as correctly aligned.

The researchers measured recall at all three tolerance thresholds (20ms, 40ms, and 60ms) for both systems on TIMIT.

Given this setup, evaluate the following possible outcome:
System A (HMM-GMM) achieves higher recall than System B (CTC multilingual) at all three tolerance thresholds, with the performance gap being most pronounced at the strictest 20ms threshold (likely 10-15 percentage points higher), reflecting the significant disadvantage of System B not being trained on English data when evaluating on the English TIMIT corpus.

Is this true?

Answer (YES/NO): NO